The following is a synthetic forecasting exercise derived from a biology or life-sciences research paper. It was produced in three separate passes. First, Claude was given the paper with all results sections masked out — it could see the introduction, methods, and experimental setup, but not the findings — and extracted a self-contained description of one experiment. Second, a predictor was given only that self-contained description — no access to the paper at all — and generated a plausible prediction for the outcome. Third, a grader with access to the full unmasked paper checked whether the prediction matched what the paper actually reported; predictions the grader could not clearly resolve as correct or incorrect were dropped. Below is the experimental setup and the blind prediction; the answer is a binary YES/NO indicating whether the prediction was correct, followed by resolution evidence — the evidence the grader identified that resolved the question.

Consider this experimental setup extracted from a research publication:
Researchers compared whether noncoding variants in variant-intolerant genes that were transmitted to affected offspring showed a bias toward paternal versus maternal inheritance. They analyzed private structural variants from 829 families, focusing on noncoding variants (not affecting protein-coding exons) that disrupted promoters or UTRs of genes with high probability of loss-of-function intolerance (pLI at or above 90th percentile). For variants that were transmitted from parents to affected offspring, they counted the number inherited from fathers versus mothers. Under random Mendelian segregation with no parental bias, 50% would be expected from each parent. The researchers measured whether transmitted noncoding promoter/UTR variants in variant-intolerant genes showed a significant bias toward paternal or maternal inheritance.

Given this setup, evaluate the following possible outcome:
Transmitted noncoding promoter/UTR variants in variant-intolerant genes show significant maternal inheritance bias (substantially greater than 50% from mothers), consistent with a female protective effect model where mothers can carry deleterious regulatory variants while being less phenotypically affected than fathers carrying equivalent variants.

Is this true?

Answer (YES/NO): NO